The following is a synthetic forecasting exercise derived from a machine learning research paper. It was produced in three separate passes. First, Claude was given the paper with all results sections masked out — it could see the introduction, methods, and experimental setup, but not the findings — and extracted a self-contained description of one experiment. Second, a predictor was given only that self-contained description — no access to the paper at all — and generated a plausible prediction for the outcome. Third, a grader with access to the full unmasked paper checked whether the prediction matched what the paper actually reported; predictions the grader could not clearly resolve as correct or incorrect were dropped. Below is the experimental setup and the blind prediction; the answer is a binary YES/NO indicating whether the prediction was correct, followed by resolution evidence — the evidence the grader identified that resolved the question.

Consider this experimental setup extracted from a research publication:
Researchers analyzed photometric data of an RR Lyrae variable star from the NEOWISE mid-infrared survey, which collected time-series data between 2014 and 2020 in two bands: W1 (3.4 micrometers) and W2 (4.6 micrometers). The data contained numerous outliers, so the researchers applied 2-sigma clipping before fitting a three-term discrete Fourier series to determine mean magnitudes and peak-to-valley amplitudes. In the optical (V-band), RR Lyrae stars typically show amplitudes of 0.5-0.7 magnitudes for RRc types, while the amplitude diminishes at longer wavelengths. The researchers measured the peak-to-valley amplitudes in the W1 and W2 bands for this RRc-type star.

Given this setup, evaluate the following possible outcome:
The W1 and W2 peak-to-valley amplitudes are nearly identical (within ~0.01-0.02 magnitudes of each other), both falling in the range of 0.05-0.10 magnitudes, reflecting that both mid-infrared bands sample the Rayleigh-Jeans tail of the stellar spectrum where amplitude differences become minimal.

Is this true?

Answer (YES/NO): NO